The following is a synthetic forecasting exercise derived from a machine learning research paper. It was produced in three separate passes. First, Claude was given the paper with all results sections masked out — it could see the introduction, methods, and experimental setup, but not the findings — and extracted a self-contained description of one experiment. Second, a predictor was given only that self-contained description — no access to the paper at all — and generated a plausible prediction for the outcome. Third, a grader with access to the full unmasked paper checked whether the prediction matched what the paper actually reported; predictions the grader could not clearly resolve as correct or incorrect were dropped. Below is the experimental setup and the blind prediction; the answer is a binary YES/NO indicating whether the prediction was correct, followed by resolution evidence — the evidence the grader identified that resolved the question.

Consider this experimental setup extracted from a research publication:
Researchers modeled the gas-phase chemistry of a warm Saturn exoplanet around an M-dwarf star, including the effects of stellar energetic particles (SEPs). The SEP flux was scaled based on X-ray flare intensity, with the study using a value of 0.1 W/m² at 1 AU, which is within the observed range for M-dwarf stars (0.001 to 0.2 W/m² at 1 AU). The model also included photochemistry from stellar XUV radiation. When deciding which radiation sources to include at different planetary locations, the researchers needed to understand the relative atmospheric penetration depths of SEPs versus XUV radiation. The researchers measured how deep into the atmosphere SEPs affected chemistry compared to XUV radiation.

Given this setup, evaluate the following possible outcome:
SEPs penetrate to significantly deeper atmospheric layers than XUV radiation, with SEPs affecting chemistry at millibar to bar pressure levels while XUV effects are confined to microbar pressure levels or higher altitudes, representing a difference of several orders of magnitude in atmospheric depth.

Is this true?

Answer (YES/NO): NO